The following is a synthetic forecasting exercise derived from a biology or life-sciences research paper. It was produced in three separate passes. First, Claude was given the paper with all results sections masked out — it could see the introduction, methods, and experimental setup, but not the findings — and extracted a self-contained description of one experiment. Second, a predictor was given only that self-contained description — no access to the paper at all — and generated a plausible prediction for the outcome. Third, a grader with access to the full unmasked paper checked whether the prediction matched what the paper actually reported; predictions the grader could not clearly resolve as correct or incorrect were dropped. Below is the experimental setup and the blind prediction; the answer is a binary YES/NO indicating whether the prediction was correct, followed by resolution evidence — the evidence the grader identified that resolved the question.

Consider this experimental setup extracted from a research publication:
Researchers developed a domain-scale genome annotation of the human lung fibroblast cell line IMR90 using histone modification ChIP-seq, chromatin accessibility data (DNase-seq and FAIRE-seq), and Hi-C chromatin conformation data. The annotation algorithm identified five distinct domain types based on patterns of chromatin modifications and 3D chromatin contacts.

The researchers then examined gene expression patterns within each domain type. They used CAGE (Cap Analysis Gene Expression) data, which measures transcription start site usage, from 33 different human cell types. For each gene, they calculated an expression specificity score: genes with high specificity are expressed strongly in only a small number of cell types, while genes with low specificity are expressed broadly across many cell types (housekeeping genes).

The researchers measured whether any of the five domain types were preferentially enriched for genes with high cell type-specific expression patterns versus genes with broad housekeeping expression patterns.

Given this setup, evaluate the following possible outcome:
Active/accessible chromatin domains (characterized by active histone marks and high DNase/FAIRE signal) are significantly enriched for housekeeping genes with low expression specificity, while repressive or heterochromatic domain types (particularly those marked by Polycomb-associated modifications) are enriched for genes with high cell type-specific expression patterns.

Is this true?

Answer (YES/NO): NO